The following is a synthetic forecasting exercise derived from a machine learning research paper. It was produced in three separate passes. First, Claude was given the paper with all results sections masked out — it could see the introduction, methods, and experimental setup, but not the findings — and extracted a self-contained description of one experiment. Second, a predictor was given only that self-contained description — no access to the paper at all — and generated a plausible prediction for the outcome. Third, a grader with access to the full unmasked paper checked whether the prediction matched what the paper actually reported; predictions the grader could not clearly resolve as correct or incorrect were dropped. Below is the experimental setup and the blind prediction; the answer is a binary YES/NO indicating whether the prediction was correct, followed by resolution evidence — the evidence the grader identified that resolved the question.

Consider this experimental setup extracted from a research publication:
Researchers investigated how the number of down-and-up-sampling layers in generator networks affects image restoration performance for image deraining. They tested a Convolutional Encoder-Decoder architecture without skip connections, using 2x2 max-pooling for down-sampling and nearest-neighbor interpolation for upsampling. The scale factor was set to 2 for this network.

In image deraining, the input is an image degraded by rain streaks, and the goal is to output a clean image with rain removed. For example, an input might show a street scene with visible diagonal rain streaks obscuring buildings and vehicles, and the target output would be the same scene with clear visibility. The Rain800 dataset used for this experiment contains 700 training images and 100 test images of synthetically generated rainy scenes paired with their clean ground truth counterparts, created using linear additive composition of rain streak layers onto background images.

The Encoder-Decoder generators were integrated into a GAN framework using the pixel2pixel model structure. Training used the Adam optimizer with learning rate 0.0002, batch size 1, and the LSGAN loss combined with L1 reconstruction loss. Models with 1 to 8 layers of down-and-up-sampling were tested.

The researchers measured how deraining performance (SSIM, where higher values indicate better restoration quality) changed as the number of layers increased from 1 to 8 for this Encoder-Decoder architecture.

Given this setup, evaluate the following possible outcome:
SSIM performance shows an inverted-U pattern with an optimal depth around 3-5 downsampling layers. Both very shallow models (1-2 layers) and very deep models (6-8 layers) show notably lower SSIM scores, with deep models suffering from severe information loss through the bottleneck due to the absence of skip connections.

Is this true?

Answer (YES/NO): NO